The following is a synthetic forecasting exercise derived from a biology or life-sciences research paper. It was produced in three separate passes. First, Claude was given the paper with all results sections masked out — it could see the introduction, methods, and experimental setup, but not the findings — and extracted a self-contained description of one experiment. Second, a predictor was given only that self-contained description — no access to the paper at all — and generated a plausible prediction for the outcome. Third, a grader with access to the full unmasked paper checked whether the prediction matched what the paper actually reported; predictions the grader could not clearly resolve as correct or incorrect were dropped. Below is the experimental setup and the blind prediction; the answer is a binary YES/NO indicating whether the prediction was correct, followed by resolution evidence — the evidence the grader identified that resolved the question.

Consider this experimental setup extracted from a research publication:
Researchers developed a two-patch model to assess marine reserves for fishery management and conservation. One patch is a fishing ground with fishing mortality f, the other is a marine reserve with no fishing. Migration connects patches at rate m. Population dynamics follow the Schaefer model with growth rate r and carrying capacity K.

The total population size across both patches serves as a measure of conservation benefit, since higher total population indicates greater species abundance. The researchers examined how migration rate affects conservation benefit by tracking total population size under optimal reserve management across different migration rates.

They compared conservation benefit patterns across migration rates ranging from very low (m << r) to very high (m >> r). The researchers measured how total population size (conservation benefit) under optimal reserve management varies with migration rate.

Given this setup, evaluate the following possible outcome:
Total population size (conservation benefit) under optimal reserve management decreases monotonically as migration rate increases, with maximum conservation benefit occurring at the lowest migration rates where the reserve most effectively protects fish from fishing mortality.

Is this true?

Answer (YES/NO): NO